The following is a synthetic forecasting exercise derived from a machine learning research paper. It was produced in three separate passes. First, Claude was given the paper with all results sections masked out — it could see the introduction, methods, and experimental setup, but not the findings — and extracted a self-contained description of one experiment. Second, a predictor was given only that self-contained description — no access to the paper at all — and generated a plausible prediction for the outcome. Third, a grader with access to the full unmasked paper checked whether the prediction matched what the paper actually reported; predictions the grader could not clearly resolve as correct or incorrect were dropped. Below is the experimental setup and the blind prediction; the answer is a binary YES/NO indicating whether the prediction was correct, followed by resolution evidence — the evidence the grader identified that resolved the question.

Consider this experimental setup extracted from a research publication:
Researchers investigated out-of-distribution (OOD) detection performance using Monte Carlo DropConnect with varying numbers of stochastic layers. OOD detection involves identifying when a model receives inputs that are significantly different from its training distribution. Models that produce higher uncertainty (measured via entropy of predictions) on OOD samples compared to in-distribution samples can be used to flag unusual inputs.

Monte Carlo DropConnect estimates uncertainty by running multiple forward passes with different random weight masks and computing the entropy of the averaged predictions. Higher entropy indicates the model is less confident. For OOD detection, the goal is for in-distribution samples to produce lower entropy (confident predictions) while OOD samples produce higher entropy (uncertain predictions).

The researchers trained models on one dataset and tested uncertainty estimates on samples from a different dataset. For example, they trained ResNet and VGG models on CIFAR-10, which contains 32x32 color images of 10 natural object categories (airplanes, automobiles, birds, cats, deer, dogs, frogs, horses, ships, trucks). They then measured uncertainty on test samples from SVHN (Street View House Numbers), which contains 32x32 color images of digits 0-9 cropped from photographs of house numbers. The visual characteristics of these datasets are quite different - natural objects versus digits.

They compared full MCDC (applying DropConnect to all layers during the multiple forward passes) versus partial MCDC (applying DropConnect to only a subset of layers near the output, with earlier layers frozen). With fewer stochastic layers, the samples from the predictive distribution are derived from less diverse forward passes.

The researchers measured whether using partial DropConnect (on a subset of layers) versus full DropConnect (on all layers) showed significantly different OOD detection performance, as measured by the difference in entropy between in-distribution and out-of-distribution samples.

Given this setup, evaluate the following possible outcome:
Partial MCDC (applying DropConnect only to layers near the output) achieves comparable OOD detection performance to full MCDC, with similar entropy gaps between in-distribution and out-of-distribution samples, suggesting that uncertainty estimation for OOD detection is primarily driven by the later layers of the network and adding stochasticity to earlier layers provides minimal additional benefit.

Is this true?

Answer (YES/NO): YES